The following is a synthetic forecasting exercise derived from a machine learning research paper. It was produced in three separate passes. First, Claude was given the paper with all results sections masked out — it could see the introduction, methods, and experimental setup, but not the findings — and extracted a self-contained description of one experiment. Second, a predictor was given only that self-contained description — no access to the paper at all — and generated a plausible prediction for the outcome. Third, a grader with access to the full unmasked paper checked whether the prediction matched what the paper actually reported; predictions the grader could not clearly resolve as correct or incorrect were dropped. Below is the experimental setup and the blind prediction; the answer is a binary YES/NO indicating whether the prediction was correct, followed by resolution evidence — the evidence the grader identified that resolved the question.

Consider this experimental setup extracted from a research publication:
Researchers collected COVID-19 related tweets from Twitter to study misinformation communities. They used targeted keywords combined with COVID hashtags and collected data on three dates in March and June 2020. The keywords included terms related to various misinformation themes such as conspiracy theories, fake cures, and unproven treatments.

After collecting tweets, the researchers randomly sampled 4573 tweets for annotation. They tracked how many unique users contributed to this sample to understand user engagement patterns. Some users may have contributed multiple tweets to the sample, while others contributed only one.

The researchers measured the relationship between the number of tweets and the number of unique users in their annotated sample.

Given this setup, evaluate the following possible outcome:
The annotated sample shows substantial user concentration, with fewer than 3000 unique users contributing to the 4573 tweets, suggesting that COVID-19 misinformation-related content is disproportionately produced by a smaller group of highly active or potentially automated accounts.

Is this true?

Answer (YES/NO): NO